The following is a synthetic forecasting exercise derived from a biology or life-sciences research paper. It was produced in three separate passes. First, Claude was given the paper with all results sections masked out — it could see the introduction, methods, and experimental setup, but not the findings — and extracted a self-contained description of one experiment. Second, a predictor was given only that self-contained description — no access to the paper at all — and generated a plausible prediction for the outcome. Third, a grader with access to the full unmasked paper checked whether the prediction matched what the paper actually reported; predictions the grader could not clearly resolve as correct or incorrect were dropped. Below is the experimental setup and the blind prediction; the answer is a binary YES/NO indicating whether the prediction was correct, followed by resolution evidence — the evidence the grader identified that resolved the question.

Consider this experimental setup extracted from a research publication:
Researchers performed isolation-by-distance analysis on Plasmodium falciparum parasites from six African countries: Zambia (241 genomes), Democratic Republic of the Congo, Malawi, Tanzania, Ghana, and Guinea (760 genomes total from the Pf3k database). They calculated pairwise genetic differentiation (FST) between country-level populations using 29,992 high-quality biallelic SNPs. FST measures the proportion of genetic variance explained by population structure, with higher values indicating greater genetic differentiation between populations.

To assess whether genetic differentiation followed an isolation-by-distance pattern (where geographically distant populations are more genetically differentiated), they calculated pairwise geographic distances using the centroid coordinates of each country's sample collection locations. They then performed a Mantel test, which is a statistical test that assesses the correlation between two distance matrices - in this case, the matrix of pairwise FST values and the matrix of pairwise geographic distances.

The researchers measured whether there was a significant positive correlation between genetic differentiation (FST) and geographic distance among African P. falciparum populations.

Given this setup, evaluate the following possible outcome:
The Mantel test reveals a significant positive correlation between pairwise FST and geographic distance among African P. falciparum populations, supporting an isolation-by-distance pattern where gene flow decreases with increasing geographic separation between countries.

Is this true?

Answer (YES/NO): NO